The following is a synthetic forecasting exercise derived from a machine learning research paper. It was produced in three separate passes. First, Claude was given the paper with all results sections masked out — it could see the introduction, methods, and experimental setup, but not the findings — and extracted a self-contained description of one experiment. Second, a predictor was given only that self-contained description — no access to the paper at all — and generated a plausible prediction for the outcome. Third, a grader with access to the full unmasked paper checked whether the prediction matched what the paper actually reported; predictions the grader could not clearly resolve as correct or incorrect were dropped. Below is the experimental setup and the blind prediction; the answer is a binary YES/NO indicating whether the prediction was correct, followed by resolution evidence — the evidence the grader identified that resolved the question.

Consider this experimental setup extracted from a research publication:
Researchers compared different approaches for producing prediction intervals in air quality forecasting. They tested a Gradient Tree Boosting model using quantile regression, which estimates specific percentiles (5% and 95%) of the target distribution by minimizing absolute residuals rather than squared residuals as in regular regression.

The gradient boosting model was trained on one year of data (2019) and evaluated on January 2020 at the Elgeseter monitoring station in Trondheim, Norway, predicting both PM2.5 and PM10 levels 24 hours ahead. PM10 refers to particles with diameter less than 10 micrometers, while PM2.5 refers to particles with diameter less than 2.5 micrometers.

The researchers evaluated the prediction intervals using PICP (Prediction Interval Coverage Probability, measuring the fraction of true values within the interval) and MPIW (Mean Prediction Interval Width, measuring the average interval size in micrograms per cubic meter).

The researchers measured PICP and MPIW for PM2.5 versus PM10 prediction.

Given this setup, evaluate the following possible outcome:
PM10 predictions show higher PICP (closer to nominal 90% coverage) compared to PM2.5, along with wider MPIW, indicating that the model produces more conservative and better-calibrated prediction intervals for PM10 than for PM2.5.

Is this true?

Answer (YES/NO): YES